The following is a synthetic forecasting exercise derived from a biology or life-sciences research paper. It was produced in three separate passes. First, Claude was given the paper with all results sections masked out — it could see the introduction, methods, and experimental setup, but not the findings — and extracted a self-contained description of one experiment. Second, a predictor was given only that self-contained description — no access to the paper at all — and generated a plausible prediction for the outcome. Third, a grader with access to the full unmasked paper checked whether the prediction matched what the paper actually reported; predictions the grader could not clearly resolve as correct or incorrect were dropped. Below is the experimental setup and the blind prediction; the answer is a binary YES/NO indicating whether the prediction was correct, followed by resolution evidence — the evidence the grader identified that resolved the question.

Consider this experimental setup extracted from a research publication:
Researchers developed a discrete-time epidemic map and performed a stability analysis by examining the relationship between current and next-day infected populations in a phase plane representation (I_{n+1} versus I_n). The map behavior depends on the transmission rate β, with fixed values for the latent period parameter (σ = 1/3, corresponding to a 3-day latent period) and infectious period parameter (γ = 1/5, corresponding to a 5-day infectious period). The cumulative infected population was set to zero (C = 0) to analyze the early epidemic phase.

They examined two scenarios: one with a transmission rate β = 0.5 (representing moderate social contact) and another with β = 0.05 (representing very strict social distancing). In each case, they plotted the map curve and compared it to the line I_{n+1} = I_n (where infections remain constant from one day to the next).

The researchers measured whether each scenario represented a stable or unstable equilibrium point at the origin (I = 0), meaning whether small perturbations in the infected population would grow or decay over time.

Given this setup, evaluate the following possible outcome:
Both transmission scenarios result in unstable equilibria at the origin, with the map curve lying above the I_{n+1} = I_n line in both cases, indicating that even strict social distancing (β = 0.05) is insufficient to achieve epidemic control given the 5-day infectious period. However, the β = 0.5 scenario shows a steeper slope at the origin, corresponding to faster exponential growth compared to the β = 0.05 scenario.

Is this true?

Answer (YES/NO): NO